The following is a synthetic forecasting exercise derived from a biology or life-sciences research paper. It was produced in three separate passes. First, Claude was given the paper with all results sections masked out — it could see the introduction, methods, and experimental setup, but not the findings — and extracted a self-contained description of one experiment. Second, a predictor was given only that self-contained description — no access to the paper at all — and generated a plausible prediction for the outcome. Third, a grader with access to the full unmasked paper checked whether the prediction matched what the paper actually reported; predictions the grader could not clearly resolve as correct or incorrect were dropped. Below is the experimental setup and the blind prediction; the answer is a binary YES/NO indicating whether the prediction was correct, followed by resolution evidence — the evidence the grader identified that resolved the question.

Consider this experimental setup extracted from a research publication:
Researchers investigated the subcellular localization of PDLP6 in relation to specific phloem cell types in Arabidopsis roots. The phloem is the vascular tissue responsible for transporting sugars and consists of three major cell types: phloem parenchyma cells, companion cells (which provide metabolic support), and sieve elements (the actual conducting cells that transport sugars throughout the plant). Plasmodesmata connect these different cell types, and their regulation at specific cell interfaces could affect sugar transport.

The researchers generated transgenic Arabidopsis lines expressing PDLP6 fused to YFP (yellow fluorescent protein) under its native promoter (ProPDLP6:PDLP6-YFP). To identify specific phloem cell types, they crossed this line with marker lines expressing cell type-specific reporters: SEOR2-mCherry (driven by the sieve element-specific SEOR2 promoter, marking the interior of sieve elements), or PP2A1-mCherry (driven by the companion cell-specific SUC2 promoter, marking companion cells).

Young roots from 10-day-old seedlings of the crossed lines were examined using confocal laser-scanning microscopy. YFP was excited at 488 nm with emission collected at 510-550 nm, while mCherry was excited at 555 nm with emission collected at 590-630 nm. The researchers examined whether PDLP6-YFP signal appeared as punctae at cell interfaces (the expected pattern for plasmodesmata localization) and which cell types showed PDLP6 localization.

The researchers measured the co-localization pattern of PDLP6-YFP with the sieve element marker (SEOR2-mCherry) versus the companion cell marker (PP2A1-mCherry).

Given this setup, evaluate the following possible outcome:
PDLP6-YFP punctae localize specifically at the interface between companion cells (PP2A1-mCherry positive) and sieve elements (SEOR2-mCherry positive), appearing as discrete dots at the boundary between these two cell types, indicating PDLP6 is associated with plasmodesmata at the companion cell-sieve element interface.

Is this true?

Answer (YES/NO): NO